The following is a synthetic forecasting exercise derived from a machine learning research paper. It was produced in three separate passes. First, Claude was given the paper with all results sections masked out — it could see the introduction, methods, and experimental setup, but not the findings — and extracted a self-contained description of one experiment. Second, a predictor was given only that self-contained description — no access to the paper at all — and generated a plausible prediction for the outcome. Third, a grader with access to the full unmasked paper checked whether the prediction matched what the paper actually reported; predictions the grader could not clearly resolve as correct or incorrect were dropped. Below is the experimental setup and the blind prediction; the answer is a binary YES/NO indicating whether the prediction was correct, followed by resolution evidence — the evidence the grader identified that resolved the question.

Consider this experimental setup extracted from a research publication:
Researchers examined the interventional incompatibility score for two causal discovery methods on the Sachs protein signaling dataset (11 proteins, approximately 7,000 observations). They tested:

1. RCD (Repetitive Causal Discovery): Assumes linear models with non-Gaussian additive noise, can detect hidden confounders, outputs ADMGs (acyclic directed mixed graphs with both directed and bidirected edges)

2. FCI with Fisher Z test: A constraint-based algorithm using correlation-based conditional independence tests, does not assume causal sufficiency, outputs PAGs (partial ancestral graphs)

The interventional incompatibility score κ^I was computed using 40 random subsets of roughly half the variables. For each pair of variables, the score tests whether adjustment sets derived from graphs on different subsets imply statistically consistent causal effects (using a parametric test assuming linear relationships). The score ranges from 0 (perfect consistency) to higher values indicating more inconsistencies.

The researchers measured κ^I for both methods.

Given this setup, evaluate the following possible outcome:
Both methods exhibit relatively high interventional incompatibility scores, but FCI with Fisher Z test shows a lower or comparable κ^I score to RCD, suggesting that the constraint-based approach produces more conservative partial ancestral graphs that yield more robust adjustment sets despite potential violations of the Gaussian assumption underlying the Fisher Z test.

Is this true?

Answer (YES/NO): NO